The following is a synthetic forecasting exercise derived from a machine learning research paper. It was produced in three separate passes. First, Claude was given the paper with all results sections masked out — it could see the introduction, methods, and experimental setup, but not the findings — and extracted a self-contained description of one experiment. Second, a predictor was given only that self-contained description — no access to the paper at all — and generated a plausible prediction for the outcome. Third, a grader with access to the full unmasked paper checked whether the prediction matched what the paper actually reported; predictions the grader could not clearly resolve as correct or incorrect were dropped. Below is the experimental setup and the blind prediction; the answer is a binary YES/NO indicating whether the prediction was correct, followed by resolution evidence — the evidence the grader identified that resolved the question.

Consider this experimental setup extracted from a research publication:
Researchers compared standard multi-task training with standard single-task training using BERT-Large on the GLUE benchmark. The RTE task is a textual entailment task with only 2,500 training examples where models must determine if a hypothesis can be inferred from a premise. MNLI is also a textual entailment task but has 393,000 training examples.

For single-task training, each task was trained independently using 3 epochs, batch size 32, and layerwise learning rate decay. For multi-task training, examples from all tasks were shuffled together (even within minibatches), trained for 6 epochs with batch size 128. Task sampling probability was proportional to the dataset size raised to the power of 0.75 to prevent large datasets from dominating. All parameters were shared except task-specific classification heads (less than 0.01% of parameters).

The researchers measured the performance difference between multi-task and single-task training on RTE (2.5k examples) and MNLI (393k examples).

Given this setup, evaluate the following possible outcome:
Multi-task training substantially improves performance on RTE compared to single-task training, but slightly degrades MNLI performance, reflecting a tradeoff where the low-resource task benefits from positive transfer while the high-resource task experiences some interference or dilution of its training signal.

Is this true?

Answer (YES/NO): NO